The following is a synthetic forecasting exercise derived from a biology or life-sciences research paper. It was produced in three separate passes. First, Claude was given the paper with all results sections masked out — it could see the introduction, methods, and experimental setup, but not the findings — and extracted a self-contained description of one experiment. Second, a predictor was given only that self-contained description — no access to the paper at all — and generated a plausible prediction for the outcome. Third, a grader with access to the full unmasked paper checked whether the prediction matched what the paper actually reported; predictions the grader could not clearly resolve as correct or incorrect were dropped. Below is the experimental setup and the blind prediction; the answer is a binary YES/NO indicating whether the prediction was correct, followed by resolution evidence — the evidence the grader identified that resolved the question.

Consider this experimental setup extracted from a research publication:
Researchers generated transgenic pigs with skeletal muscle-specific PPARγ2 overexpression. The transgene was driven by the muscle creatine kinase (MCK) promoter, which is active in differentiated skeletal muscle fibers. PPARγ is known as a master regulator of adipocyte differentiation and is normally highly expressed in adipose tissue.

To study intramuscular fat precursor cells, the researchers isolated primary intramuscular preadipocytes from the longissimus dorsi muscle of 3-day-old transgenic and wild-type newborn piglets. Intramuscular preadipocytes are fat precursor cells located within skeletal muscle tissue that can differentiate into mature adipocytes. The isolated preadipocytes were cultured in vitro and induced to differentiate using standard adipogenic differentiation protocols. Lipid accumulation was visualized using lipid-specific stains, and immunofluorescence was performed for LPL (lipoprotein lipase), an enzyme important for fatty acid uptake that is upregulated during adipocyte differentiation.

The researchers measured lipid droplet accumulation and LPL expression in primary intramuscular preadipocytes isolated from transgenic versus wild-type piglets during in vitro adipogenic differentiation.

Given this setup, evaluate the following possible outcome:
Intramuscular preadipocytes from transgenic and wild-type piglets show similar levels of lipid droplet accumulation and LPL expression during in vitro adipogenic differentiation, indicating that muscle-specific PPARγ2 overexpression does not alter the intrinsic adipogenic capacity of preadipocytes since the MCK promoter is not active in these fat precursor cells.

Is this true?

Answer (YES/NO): NO